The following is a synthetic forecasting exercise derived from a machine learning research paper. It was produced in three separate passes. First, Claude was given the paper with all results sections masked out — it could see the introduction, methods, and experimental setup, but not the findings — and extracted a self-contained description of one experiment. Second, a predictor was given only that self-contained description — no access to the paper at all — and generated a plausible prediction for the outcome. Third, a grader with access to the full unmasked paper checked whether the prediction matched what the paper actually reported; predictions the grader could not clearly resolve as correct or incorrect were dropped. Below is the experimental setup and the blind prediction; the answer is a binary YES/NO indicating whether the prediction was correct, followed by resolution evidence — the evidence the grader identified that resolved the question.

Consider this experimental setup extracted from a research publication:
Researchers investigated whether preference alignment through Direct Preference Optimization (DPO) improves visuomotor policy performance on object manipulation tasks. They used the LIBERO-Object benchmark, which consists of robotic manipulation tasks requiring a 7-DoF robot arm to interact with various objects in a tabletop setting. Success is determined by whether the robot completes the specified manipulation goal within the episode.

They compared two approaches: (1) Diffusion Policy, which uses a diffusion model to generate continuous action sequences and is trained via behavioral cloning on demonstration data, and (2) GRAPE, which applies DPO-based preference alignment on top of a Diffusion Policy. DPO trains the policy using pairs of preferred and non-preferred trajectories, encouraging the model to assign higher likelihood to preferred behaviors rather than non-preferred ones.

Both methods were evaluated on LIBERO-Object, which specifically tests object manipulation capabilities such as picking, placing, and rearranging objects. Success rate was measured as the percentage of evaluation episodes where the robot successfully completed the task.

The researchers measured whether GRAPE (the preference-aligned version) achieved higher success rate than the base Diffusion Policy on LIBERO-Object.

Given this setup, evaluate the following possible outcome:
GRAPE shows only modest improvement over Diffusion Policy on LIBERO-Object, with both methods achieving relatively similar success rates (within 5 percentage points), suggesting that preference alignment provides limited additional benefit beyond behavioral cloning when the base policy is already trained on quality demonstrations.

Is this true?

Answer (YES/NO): NO